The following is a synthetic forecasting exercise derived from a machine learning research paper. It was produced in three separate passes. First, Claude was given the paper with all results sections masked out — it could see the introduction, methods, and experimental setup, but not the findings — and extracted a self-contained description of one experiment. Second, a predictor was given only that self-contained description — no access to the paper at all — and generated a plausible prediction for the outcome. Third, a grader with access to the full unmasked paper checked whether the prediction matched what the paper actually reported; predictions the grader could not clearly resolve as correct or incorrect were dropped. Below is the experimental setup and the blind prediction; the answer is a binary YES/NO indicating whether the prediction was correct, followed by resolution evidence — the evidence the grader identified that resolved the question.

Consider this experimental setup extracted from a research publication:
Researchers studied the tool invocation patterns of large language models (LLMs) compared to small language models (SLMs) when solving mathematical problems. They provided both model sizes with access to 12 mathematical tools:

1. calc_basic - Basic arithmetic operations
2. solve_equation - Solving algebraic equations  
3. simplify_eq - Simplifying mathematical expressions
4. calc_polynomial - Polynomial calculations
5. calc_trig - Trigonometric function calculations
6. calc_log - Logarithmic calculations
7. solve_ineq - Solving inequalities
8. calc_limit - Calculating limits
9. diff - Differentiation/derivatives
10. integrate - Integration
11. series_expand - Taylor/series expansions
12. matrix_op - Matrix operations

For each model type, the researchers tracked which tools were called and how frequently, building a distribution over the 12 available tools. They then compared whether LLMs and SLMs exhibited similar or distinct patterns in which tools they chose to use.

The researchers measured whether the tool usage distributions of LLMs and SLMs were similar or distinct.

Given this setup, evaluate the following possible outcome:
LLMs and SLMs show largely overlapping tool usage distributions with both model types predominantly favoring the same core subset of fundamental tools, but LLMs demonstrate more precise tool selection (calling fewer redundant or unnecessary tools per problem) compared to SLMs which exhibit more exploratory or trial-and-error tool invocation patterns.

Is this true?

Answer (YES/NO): NO